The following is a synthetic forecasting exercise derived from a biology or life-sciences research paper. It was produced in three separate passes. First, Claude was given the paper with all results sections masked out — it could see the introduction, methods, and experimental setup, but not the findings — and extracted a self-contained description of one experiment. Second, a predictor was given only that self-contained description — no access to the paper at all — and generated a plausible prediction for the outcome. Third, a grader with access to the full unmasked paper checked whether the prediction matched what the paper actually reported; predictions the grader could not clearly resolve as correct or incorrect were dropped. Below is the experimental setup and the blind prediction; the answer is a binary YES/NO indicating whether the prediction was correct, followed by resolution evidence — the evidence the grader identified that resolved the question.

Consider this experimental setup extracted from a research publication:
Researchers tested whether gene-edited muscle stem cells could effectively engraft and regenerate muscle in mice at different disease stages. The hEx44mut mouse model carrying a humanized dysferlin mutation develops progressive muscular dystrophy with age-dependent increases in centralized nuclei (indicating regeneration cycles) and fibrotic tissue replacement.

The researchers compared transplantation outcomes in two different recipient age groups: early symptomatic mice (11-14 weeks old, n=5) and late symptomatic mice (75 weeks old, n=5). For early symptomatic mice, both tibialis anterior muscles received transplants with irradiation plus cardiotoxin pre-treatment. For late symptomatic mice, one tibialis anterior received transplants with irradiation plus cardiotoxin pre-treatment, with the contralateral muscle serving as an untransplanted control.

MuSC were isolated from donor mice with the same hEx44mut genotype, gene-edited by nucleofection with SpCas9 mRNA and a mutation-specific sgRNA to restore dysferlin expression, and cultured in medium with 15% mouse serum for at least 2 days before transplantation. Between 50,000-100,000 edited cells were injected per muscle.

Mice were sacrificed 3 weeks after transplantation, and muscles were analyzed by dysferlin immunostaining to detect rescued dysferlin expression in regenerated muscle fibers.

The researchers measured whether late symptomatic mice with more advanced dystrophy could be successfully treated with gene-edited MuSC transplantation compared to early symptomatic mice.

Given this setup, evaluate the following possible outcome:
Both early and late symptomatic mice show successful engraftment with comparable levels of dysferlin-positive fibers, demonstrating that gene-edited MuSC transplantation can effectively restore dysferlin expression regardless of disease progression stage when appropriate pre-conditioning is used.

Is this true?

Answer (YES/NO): NO